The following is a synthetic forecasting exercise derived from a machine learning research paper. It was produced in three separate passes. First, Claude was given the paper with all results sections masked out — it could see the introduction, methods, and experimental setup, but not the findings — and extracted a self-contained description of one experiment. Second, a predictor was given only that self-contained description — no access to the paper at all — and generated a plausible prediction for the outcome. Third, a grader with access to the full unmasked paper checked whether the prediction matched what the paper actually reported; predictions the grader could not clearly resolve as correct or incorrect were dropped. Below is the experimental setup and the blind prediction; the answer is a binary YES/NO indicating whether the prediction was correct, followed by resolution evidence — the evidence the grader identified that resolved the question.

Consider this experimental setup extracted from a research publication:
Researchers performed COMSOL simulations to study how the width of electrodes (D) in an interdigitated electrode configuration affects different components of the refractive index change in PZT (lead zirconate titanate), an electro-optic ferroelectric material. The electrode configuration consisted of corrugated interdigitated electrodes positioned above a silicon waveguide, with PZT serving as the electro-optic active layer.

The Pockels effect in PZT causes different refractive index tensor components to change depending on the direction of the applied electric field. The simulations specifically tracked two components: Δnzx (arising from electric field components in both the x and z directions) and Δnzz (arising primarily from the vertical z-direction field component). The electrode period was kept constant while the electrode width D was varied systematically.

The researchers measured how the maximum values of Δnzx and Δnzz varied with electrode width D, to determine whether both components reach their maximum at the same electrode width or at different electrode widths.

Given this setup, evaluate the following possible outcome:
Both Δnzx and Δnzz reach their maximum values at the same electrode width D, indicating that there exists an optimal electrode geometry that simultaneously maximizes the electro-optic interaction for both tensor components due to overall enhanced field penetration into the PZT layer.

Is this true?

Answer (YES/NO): NO